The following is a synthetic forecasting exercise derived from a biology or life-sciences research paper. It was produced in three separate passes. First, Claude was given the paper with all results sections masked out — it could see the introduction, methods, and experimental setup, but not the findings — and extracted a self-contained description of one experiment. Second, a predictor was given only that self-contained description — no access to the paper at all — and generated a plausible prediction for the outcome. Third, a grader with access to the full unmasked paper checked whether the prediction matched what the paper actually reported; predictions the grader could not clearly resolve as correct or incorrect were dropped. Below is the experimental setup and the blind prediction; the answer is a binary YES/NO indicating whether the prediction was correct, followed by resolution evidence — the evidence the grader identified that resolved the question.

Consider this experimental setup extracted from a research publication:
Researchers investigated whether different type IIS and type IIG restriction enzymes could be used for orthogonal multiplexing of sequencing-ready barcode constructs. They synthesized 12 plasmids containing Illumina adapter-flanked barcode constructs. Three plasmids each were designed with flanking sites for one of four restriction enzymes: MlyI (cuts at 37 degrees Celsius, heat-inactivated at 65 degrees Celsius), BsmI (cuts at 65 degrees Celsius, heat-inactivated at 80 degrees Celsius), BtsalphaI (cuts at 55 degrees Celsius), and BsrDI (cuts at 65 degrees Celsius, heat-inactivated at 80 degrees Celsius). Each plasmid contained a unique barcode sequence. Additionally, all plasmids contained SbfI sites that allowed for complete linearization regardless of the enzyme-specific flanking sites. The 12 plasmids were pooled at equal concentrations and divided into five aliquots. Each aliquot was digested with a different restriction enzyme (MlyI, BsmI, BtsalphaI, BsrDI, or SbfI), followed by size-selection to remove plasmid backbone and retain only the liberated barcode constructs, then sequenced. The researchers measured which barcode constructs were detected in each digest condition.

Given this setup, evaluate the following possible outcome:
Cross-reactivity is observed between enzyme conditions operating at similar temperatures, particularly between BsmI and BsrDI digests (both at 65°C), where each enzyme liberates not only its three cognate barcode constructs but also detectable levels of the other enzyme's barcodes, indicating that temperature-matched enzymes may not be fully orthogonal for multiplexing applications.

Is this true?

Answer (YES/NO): NO